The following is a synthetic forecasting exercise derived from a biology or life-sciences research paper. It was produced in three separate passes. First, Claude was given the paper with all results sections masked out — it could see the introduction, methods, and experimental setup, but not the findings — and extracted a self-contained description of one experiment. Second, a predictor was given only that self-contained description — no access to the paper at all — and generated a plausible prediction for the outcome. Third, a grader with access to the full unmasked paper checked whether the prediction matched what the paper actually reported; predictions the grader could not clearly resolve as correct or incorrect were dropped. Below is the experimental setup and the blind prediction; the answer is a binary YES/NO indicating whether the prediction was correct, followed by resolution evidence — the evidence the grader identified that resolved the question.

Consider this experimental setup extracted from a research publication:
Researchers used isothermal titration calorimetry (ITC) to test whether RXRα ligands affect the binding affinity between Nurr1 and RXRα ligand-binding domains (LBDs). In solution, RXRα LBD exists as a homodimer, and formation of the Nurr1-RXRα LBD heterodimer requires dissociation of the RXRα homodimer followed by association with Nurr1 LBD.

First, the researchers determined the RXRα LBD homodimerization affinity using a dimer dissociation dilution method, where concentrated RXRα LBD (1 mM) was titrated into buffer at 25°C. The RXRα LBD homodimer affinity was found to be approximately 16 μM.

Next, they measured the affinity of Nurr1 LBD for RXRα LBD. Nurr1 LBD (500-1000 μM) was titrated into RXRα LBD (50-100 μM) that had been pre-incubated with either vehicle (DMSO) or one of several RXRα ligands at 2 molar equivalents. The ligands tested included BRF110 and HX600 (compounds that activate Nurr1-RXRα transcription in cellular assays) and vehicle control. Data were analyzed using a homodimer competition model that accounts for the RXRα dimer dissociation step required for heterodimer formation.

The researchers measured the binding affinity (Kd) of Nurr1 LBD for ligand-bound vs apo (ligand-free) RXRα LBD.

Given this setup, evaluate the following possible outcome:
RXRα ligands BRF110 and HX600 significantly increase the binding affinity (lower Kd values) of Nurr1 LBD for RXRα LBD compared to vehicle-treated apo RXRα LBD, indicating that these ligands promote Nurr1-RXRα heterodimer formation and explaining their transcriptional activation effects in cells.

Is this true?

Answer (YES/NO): NO